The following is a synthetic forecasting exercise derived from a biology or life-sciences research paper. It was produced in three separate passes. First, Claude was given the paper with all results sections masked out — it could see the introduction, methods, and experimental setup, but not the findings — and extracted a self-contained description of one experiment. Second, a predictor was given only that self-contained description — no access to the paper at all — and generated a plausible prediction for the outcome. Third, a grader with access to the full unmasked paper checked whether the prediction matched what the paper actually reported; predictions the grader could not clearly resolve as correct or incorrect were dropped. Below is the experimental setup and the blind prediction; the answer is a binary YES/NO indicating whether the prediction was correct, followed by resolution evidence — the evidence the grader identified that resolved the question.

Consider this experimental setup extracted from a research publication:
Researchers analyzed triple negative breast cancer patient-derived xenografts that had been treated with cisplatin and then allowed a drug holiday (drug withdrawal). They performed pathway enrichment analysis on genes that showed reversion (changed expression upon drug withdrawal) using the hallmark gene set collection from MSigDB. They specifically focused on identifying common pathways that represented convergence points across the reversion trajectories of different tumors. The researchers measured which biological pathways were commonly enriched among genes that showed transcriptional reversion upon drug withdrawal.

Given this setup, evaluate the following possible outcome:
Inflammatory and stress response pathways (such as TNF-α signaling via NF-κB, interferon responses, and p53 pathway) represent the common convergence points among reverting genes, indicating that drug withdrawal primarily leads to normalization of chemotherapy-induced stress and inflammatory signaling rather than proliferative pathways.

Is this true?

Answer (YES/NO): NO